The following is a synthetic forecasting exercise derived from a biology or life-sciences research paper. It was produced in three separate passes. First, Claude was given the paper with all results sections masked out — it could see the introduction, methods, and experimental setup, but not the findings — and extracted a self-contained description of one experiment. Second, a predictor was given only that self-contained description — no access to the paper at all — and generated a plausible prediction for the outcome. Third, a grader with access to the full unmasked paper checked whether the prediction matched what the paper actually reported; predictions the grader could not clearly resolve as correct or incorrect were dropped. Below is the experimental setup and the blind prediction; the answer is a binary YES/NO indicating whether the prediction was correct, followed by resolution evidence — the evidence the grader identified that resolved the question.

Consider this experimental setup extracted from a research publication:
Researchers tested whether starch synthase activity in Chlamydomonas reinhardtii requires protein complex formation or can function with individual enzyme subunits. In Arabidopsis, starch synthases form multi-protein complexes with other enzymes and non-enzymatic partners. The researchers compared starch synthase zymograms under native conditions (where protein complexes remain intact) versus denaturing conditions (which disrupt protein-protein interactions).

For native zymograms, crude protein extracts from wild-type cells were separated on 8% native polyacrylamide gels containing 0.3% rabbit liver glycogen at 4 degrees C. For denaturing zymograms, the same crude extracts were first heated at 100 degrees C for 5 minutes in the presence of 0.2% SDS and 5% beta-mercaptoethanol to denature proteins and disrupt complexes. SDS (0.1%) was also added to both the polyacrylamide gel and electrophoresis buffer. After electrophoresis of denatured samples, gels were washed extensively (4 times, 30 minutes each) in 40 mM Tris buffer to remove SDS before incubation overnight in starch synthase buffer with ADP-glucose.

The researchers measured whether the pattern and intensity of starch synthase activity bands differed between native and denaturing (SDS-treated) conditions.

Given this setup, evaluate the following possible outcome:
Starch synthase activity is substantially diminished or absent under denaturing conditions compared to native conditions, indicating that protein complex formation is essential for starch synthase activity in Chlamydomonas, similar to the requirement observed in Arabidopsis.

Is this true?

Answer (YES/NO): NO